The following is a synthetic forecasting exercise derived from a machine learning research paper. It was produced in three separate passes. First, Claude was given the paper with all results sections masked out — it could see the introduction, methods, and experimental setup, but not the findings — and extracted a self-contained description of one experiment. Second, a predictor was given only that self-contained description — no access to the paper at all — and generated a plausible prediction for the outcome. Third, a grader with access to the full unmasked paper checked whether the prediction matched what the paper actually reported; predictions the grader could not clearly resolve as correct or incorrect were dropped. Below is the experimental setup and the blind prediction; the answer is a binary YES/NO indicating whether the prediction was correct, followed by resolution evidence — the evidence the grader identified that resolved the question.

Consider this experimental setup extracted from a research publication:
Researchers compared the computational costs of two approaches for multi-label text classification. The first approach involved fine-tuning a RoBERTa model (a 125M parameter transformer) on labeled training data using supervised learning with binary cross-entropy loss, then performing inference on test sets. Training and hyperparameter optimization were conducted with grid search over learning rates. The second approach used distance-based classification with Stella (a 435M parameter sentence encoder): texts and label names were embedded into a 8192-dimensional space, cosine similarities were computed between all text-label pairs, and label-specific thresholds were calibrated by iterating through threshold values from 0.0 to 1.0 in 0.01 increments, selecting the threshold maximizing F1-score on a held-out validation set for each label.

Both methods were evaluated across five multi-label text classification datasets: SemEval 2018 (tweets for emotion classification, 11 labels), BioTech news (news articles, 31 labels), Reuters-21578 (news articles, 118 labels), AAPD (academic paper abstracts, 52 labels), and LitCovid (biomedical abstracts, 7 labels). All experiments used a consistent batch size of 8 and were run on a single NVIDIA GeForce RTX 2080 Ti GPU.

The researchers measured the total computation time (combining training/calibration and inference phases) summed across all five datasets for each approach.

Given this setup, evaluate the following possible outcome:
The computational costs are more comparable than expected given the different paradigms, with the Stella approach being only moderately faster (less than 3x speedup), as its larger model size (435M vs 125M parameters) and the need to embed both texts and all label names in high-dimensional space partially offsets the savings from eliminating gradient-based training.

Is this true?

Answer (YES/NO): NO